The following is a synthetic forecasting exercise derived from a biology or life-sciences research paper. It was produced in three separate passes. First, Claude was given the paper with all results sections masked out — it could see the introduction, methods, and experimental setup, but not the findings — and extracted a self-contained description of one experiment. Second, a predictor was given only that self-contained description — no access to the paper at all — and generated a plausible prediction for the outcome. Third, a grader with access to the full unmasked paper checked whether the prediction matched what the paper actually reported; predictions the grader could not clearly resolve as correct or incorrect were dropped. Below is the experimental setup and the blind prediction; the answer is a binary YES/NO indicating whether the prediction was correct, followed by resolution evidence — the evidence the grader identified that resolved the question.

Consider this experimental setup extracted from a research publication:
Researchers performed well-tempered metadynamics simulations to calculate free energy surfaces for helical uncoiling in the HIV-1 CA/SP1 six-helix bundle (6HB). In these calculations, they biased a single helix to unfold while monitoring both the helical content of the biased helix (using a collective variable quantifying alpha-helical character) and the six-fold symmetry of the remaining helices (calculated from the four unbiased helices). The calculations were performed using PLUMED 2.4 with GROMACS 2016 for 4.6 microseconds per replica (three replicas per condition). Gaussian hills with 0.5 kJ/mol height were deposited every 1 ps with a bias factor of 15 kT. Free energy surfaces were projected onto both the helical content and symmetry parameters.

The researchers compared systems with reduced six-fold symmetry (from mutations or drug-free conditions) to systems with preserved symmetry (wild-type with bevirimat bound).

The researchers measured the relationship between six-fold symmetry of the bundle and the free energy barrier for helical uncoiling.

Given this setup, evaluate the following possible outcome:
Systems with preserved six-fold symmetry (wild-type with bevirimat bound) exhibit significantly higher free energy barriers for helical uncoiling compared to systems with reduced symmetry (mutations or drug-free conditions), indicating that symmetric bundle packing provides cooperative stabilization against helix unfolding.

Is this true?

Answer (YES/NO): YES